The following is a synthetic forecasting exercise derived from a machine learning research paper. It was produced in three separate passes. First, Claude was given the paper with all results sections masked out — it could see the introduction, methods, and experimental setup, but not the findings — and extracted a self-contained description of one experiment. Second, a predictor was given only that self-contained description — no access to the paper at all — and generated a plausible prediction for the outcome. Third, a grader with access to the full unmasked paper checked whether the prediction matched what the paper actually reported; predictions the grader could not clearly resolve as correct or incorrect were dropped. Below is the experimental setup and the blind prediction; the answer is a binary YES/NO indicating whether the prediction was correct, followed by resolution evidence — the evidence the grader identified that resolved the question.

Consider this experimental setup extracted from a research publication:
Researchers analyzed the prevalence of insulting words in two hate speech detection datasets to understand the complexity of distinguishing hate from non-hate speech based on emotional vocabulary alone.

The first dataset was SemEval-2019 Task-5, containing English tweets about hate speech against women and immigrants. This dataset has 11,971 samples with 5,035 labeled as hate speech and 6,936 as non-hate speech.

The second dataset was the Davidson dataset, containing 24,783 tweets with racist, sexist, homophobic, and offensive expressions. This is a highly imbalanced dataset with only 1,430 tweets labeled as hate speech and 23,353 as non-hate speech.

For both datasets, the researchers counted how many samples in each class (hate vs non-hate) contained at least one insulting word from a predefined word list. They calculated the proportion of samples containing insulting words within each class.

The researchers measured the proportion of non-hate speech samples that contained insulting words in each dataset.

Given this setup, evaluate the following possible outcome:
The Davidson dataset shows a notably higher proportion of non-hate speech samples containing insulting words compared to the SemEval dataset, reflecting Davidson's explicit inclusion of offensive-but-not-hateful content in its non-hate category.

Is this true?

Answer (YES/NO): NO